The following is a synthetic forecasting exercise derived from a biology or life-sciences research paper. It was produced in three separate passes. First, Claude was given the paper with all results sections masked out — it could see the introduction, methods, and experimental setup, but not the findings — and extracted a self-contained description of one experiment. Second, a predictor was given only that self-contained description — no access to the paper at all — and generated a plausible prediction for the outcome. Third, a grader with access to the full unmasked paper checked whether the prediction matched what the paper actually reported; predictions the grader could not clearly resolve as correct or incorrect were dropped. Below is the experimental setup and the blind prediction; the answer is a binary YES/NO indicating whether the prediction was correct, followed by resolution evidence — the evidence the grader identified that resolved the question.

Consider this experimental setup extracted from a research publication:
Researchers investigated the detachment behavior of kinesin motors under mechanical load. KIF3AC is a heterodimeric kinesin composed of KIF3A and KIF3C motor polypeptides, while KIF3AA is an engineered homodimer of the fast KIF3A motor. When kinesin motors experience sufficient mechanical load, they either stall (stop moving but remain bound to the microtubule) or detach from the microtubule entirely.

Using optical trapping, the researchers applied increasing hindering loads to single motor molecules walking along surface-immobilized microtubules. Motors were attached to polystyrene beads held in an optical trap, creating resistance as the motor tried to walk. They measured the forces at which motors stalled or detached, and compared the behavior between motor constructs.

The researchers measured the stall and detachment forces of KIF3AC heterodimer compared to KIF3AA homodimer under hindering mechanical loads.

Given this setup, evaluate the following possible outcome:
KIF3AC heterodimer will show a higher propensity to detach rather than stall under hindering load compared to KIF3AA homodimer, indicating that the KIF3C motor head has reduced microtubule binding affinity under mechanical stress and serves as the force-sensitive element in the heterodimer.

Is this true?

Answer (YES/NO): YES